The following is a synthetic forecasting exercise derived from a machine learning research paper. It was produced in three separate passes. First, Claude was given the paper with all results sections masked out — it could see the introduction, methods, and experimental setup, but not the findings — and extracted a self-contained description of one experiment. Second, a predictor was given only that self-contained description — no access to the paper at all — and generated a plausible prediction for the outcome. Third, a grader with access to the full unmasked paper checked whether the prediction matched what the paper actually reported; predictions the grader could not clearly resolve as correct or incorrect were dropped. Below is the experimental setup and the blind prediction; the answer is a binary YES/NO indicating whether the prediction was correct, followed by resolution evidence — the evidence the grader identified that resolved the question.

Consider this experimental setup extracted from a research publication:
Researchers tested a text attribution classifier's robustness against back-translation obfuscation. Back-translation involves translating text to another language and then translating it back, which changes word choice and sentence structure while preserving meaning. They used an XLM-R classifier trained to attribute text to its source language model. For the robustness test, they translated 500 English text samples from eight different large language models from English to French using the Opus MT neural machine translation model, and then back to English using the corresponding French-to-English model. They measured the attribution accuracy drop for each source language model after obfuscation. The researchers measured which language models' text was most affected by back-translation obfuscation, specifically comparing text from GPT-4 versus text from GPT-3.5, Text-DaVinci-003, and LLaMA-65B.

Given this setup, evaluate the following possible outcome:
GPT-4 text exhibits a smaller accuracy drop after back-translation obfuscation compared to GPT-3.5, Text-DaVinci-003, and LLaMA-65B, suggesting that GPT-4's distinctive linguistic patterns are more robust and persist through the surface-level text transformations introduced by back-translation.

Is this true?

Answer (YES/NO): YES